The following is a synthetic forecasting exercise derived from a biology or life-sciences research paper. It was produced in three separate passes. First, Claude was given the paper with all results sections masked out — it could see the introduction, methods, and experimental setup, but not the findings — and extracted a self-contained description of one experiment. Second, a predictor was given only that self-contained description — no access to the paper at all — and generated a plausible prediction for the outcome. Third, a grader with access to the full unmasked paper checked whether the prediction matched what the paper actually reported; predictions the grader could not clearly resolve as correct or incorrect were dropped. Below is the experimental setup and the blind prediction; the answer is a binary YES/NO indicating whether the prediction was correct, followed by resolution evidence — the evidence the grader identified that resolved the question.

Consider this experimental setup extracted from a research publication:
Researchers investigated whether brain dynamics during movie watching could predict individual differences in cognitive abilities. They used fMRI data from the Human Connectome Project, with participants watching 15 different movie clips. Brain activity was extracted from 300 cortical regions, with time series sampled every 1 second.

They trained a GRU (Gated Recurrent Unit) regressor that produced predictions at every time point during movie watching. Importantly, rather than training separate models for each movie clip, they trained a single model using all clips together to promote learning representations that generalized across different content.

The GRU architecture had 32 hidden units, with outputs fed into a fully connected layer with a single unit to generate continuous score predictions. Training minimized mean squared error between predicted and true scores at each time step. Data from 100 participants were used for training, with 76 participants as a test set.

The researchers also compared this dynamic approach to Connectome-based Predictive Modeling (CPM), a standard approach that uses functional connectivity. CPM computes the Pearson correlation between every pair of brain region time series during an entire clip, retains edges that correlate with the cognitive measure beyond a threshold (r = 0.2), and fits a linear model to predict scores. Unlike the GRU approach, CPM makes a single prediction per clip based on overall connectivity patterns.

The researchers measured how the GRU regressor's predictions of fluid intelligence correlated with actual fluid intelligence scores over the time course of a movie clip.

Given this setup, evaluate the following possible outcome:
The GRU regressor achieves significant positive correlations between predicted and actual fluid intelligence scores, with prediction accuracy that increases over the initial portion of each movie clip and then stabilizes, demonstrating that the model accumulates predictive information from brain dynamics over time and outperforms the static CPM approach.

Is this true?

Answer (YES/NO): NO